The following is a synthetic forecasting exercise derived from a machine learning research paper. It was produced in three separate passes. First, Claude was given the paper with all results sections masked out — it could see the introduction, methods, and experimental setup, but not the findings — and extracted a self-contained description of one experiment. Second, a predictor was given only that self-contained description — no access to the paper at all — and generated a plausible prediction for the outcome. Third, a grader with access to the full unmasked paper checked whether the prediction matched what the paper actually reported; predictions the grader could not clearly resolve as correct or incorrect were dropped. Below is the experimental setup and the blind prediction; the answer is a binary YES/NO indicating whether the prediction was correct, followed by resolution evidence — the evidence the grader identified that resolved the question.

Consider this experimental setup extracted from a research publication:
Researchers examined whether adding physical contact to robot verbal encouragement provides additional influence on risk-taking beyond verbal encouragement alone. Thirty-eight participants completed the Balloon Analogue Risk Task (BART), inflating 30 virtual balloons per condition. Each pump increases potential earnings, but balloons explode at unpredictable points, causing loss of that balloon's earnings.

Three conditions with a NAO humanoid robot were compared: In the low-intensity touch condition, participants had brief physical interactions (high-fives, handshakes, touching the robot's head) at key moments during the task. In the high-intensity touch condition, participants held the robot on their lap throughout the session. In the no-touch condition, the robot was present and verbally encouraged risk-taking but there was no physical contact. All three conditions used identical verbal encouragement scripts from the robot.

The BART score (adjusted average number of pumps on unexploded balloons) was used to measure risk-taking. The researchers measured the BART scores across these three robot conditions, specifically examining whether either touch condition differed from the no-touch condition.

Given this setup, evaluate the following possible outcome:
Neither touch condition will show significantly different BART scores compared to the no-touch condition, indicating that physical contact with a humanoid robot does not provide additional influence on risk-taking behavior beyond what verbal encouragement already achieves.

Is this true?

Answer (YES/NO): NO